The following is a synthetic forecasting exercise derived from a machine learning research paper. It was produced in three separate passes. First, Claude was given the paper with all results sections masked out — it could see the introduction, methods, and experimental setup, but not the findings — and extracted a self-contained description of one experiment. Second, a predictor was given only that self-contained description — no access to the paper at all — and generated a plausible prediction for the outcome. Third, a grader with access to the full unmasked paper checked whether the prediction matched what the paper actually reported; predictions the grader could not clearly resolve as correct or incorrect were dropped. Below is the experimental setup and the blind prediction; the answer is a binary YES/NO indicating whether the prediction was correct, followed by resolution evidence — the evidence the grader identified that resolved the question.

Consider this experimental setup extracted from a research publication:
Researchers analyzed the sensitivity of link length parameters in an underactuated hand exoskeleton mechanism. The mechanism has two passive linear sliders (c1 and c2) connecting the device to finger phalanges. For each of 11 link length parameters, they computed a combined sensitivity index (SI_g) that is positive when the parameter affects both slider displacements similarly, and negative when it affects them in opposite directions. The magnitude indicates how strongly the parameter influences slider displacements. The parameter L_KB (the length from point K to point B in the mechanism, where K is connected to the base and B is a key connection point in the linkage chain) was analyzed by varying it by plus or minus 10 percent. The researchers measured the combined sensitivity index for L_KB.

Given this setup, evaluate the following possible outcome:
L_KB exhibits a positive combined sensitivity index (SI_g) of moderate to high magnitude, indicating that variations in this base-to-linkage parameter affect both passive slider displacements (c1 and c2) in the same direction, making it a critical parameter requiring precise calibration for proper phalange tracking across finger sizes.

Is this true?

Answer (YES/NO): NO